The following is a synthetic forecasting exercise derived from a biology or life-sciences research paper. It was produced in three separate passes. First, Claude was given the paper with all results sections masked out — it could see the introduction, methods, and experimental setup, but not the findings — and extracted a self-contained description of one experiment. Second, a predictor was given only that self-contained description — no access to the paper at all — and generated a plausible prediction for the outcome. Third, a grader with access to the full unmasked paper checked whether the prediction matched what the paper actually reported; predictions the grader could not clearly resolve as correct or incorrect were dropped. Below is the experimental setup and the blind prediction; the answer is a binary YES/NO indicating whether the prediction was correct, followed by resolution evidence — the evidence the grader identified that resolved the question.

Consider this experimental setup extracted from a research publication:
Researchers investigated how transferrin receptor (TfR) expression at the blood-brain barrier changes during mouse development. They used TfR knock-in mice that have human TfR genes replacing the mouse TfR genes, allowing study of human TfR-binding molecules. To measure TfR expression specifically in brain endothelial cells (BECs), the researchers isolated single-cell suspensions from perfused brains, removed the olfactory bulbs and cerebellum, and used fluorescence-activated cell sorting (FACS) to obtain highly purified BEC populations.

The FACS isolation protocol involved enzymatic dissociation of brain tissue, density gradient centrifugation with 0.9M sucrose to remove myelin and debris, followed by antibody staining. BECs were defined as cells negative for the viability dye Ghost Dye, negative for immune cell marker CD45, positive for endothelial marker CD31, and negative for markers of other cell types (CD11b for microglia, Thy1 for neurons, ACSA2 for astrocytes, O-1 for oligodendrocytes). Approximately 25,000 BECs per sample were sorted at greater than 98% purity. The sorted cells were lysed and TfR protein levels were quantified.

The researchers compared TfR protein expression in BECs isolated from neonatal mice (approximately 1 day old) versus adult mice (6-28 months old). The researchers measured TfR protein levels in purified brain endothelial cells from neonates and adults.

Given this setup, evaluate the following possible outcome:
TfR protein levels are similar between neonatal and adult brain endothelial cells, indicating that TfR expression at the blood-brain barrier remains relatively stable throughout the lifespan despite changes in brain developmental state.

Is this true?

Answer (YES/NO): NO